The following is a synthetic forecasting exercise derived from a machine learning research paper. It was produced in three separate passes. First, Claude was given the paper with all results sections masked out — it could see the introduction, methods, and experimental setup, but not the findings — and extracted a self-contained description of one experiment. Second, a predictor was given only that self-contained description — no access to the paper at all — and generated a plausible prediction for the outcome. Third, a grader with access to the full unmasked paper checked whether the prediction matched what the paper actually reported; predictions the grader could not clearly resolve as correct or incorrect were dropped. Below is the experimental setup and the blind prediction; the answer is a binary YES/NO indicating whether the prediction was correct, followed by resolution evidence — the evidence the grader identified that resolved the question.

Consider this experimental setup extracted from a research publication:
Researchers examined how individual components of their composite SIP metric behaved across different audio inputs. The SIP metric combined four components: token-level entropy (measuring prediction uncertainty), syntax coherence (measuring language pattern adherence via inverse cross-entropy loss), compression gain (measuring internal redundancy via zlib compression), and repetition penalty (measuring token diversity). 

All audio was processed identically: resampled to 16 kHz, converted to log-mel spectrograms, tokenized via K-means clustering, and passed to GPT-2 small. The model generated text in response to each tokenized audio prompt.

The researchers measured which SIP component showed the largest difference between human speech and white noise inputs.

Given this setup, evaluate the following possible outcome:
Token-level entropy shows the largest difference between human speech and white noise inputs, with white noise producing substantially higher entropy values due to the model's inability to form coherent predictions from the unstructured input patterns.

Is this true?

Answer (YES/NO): NO